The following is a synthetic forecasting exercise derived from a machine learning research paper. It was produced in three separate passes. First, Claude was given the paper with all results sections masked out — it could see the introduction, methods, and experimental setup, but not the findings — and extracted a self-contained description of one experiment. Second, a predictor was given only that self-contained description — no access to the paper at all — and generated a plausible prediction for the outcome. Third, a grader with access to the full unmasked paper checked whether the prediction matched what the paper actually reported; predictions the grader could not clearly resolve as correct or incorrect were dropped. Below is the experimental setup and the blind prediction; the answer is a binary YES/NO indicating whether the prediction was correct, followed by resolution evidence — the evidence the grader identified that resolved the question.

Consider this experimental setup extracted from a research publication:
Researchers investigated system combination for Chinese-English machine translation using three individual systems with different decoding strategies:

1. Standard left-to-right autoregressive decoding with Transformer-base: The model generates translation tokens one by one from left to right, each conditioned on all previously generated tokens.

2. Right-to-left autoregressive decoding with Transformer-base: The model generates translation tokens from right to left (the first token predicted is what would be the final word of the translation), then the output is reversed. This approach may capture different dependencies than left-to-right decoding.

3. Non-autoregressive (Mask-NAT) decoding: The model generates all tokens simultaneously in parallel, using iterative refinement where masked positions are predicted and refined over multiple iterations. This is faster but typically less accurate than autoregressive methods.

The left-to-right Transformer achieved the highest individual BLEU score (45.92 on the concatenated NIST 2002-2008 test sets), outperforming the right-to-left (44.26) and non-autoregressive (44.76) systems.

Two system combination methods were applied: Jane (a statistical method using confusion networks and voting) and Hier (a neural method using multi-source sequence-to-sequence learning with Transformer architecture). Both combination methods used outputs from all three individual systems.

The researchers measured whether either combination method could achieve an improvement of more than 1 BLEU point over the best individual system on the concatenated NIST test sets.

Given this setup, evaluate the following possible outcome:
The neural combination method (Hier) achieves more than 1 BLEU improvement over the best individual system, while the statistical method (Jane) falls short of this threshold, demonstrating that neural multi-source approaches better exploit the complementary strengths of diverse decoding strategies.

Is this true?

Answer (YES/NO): NO